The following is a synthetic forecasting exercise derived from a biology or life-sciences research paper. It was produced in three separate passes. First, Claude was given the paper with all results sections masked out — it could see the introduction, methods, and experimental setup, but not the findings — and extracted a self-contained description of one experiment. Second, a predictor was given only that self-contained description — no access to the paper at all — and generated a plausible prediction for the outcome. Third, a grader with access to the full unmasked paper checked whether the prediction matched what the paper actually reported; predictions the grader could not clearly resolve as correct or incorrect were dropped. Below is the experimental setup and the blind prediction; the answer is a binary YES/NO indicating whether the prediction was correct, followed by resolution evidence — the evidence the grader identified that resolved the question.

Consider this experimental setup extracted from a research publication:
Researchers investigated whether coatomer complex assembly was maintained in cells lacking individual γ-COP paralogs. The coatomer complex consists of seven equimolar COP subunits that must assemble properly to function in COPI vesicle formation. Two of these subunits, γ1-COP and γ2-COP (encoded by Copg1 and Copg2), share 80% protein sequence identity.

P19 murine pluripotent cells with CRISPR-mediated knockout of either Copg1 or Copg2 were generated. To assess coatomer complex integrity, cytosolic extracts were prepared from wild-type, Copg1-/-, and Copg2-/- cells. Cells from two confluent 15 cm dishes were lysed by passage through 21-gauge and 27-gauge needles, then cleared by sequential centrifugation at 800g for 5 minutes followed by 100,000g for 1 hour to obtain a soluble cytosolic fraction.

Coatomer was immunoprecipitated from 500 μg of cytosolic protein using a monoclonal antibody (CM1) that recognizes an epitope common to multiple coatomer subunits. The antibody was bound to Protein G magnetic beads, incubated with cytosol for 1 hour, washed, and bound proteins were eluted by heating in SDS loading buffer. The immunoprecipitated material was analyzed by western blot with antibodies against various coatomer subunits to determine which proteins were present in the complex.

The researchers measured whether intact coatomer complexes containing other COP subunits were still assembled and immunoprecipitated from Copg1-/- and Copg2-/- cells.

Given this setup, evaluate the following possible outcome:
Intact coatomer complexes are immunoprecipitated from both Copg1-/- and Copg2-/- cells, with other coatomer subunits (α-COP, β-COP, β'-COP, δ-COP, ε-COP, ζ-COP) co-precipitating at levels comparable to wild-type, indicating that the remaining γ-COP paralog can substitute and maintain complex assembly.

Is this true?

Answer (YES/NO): YES